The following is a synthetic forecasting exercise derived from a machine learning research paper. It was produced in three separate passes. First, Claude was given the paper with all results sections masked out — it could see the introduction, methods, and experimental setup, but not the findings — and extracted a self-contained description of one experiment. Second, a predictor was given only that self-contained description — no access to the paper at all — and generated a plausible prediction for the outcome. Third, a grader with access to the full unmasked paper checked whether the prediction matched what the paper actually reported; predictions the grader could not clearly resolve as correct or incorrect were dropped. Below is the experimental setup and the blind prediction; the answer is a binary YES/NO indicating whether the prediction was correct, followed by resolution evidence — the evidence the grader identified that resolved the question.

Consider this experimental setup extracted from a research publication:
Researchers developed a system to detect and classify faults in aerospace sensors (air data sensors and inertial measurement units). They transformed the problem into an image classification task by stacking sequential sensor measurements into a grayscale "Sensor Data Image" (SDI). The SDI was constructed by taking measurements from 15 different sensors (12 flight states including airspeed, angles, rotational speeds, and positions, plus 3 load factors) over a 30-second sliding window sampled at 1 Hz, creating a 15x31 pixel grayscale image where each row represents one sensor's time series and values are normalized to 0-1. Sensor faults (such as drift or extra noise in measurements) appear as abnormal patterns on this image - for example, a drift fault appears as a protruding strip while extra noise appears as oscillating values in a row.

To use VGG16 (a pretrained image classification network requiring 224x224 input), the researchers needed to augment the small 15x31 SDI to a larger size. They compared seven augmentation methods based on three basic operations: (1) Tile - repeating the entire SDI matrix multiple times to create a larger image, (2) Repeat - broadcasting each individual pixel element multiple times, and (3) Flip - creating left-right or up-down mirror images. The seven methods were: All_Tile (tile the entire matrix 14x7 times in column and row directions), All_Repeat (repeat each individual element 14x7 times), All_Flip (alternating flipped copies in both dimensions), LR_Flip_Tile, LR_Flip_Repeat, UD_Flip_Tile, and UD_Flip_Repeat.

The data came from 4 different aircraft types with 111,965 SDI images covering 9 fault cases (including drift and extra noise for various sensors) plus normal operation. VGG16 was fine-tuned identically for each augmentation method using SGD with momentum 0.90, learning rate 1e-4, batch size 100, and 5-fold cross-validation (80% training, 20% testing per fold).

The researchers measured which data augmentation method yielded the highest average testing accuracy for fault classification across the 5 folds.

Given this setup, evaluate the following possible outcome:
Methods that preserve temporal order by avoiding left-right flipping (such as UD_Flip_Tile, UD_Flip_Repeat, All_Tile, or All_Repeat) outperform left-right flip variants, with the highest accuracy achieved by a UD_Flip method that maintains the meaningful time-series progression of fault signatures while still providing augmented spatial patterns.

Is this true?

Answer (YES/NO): NO